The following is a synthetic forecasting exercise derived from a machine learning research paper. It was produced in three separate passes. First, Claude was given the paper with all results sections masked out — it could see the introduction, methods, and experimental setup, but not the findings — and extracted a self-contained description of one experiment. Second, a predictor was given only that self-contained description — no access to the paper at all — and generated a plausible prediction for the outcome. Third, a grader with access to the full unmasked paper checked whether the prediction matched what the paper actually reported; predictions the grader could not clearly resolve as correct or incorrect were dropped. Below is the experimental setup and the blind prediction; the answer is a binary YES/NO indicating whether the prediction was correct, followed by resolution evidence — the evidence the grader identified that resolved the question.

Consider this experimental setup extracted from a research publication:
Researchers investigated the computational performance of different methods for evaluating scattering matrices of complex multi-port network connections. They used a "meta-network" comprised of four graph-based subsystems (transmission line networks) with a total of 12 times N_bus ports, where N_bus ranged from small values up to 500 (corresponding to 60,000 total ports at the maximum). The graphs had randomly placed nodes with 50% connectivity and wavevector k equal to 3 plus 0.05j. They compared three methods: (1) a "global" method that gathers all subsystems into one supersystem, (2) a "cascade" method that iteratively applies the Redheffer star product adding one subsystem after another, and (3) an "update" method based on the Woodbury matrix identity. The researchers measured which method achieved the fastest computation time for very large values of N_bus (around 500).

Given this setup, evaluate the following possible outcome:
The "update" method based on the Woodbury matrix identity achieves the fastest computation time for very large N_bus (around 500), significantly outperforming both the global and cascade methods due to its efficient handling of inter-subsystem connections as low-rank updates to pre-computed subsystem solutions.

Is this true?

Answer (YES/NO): NO